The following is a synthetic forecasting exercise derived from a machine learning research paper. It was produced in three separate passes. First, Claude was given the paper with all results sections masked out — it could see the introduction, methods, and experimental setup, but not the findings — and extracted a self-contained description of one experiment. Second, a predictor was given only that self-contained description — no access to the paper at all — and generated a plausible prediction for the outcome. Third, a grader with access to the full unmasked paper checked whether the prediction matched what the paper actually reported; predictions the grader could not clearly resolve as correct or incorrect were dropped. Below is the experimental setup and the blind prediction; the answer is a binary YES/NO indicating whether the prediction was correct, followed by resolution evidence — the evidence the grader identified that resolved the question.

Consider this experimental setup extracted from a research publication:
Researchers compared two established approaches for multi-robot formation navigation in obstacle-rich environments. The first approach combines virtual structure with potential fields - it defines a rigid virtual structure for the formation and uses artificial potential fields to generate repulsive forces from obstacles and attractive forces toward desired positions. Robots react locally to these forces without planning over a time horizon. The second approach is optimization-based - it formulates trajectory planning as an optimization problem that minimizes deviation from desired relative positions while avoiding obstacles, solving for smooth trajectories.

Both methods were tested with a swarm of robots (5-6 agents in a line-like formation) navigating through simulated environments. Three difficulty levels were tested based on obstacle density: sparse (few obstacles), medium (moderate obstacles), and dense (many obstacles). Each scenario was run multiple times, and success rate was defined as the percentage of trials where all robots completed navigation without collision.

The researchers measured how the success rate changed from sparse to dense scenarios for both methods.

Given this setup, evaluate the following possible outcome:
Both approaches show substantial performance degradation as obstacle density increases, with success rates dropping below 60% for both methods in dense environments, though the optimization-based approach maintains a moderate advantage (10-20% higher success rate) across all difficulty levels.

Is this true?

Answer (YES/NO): NO